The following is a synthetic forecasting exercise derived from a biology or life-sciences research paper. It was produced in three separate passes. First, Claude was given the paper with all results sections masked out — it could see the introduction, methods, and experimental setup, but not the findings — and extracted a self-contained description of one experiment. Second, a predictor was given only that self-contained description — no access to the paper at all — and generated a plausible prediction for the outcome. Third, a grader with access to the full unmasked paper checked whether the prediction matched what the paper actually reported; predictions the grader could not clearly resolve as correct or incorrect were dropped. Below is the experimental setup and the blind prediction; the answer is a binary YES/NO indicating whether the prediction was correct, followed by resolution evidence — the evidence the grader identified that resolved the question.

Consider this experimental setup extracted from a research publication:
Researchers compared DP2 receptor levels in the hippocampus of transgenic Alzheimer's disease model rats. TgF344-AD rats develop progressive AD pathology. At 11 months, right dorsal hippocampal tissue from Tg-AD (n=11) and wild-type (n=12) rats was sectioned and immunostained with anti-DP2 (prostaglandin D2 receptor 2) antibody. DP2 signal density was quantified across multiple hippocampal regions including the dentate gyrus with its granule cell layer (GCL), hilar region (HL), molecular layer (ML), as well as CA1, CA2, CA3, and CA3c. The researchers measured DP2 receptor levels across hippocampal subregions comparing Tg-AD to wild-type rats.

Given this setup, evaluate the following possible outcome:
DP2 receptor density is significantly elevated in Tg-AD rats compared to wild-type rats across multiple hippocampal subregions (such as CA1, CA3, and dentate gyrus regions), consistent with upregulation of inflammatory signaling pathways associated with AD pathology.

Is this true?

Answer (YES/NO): NO